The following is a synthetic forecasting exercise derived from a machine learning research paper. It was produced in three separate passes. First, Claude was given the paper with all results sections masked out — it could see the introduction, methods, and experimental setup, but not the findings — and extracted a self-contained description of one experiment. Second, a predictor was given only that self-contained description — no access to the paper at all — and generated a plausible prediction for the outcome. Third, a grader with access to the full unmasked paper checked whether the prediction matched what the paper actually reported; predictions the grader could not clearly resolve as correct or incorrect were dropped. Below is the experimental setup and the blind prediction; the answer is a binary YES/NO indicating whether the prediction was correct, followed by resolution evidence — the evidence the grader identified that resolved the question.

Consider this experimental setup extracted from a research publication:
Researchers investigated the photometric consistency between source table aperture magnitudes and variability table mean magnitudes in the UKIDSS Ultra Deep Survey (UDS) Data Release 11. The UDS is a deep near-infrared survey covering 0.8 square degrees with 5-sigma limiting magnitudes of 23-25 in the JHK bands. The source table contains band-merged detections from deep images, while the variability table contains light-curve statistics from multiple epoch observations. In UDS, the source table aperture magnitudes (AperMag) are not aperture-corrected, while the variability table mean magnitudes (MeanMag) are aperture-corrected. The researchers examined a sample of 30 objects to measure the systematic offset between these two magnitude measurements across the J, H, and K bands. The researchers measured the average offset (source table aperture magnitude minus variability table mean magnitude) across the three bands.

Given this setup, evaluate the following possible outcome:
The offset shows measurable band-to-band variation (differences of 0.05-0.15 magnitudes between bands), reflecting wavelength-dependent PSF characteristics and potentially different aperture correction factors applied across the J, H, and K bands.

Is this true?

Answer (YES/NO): NO